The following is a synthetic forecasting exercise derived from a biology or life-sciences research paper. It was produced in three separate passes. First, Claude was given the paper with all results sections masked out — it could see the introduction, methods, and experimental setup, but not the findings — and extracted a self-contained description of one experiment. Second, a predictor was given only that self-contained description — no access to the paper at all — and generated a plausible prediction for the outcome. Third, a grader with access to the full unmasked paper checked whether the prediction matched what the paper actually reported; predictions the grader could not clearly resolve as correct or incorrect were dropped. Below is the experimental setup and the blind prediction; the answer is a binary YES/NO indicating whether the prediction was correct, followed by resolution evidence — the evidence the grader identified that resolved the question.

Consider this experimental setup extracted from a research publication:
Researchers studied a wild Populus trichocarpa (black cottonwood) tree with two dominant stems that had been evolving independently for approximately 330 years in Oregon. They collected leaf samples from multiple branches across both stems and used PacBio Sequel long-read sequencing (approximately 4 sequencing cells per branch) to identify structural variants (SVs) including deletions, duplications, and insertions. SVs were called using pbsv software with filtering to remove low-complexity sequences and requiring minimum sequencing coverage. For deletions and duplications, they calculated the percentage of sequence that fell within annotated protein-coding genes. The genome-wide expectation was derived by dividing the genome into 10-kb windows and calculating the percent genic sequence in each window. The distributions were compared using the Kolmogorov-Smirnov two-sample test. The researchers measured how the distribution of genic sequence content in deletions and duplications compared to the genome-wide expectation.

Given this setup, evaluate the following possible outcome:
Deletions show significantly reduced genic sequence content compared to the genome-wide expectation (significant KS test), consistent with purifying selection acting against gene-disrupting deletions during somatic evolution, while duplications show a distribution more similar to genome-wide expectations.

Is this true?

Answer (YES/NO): NO